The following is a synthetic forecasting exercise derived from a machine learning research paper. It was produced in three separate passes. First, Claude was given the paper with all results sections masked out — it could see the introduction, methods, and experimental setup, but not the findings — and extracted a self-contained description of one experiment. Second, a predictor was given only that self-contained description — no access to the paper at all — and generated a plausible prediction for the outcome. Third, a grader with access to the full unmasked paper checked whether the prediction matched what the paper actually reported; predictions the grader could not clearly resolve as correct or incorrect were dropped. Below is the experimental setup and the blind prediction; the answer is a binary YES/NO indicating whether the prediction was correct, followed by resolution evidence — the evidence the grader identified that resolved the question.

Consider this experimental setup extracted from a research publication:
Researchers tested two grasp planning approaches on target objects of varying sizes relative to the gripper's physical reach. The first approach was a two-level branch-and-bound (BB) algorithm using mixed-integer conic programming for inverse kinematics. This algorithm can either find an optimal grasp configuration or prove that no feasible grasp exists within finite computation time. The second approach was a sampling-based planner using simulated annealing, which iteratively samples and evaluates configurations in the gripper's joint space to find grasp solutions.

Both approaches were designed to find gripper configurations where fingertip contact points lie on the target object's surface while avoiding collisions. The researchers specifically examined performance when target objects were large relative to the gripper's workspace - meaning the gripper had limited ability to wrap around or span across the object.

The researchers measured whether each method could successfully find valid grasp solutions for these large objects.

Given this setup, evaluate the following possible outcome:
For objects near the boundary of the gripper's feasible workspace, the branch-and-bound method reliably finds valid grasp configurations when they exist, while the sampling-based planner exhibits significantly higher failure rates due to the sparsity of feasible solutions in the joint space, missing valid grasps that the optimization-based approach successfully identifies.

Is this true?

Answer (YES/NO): YES